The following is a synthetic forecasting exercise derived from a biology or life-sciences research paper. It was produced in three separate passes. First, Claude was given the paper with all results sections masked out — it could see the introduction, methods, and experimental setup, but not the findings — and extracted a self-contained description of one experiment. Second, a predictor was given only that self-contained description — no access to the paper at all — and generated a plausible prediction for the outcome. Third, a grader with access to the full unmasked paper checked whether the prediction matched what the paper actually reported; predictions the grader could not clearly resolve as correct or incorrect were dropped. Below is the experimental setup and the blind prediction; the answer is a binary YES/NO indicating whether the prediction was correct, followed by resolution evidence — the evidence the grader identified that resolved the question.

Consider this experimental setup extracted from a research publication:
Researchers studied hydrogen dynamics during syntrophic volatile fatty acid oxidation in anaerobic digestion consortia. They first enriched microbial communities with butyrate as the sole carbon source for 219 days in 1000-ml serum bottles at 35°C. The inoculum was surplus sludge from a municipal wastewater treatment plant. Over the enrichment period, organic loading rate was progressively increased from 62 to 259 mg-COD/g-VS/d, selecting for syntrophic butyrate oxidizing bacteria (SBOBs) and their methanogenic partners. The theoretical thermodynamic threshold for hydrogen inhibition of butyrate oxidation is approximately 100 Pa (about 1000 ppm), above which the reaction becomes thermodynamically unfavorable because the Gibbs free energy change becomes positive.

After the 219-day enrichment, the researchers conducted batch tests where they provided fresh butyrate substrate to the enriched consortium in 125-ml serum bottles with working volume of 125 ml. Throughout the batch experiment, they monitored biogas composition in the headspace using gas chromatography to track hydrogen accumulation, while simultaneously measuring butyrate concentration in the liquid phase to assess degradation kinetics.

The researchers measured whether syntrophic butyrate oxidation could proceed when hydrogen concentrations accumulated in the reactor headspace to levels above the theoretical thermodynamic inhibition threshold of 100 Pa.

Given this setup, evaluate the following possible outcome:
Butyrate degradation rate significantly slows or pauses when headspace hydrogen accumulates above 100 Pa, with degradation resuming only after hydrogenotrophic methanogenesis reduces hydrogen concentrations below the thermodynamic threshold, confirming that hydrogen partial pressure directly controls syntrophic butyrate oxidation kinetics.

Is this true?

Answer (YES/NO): NO